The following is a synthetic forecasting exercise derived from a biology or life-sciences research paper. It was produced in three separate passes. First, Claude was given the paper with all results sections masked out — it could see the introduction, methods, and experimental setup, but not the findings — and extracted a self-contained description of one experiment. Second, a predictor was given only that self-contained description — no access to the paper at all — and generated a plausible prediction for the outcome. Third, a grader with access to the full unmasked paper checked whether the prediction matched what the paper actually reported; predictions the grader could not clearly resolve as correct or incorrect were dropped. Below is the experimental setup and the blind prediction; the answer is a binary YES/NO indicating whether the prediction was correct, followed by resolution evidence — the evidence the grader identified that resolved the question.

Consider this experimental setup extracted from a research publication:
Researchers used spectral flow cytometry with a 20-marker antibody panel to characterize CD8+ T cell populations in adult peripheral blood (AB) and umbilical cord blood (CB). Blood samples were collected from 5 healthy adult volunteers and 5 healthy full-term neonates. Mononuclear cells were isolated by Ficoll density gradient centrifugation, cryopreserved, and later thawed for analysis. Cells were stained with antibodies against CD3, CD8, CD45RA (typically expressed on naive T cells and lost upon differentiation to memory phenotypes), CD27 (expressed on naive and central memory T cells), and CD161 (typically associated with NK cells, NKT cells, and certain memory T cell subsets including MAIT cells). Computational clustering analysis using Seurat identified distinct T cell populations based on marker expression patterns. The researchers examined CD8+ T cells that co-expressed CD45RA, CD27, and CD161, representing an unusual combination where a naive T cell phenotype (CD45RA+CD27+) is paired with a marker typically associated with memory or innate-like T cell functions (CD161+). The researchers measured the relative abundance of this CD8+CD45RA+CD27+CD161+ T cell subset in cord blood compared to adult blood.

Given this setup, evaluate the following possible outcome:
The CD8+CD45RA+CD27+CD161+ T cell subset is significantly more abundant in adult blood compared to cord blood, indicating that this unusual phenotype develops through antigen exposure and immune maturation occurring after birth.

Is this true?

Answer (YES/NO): NO